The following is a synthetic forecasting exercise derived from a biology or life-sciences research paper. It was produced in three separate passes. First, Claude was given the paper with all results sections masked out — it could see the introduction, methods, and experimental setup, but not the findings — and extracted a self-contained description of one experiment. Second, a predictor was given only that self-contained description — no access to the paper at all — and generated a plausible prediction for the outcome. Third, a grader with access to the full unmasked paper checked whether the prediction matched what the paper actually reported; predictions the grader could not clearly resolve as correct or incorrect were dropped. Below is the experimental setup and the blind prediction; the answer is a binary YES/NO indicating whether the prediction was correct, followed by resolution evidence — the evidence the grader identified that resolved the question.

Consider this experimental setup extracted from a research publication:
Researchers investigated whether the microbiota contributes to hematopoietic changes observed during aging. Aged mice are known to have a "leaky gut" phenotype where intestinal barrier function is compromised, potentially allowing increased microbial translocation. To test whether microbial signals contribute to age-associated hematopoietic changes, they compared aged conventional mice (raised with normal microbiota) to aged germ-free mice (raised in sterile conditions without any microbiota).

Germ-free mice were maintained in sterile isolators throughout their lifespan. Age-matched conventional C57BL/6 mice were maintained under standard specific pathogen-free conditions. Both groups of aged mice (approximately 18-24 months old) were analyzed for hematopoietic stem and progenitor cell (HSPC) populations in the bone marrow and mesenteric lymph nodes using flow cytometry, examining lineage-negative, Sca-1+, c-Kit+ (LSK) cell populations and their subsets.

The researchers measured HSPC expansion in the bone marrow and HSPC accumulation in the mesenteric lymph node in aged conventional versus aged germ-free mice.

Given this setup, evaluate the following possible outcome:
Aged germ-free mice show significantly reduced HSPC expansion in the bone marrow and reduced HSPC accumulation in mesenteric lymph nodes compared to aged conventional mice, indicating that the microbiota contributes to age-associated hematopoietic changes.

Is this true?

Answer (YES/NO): NO